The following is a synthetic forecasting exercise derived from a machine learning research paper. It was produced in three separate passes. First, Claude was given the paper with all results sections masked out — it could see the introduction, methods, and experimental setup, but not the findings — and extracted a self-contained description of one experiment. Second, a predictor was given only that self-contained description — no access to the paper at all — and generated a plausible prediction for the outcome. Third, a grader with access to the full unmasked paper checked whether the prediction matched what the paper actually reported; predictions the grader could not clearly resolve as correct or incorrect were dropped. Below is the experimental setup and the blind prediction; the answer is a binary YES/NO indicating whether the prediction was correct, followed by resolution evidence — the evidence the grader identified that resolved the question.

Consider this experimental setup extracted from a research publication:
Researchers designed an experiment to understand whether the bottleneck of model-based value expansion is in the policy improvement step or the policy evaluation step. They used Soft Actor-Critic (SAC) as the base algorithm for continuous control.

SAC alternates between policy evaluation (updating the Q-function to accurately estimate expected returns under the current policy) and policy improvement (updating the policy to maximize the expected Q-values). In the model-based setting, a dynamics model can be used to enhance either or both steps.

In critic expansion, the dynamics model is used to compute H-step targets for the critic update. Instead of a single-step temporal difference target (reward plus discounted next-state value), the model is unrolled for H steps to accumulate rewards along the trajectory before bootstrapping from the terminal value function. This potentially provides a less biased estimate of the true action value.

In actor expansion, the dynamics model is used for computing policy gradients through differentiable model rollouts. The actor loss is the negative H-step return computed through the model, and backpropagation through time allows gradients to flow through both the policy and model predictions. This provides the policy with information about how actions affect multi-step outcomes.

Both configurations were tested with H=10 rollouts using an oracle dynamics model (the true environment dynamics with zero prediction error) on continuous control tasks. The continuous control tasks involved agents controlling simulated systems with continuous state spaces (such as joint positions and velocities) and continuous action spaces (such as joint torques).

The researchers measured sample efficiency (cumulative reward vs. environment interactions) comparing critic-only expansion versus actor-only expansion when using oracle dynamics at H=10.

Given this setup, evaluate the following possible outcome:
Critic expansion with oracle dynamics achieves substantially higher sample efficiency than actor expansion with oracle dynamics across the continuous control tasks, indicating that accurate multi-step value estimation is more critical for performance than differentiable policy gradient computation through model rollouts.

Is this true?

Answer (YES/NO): NO